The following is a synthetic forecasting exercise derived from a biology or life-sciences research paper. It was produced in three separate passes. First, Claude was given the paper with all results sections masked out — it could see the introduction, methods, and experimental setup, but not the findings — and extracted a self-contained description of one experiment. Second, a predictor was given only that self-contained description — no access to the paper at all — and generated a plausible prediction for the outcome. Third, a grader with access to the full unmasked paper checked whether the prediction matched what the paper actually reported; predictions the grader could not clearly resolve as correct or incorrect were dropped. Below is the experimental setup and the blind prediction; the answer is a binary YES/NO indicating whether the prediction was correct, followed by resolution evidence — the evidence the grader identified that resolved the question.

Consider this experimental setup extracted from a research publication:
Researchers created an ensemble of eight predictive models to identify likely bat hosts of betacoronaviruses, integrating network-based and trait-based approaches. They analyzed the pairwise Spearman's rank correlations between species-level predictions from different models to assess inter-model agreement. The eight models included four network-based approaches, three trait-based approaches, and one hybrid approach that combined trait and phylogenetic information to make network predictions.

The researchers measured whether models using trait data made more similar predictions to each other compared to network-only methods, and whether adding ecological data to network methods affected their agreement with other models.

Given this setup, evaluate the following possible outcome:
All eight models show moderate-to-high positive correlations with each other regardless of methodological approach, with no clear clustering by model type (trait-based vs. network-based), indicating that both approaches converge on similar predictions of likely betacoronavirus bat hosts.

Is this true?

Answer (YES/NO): NO